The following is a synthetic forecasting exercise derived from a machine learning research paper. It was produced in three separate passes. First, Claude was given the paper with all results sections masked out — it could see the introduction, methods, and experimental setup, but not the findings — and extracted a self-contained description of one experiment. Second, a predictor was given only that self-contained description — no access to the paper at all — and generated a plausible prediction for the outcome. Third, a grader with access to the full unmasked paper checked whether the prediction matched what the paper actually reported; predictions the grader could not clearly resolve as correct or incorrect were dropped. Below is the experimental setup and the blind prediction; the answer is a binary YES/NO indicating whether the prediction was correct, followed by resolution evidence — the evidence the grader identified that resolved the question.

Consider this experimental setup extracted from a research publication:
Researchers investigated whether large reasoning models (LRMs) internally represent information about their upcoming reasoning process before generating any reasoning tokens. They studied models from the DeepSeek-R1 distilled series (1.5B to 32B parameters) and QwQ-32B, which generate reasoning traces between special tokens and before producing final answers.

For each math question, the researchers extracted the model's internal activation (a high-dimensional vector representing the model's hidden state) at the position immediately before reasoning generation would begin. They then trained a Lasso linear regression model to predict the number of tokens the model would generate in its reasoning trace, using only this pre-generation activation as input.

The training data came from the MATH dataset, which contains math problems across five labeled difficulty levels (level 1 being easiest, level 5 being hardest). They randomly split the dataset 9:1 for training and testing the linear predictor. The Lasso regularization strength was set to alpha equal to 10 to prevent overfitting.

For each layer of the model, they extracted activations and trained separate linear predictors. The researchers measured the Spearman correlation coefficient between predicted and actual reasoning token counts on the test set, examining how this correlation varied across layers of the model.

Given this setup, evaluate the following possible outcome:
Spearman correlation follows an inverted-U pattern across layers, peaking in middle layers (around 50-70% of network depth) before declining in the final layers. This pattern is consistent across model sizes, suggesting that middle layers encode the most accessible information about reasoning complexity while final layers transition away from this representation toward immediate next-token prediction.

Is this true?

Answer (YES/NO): NO